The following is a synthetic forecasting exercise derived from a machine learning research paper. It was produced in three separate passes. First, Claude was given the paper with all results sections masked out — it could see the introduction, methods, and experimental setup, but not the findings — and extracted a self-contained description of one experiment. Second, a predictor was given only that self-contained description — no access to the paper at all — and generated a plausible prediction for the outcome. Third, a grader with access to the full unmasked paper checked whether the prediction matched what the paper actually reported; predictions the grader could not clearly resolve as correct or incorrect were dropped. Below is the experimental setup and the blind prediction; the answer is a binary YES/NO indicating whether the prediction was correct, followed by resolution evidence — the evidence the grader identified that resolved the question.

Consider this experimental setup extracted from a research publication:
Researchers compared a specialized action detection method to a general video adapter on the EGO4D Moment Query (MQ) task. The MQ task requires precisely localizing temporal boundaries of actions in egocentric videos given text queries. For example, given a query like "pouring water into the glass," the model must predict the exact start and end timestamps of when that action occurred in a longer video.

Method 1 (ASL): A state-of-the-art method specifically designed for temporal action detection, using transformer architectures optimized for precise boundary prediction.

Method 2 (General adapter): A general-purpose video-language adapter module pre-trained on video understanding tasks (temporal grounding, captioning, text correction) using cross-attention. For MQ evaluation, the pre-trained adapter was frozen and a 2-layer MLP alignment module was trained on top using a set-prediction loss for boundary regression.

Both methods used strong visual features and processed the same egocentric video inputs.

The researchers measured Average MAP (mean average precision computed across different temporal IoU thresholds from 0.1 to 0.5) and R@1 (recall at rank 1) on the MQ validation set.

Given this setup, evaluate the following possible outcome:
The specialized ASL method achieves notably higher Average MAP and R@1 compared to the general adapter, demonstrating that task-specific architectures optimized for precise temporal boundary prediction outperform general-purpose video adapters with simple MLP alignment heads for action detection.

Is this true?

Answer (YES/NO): NO